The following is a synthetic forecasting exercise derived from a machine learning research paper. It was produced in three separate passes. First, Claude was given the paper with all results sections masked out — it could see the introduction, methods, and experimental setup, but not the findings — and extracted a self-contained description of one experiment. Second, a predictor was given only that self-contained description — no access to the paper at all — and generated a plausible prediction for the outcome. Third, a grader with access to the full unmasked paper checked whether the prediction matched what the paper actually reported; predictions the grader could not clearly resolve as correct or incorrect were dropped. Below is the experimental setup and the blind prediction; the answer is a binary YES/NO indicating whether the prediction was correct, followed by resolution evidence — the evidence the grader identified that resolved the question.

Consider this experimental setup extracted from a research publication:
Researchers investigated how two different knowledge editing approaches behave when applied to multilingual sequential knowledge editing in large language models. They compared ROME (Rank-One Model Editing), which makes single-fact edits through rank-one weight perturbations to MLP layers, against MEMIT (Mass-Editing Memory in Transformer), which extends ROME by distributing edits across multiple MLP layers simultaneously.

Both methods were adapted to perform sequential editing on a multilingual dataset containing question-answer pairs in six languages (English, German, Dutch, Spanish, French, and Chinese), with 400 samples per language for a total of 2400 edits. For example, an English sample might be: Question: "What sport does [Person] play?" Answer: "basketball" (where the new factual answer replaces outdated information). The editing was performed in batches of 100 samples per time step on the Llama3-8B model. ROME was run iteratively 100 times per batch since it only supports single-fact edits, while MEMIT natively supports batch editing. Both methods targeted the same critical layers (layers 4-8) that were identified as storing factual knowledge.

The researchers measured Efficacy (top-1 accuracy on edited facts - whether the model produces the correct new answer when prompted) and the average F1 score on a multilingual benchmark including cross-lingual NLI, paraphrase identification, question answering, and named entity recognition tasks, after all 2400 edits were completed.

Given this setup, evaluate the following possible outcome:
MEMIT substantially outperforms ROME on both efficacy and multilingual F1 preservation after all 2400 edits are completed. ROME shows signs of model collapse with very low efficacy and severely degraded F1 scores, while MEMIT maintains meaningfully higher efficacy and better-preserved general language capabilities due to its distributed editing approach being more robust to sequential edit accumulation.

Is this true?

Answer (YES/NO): NO